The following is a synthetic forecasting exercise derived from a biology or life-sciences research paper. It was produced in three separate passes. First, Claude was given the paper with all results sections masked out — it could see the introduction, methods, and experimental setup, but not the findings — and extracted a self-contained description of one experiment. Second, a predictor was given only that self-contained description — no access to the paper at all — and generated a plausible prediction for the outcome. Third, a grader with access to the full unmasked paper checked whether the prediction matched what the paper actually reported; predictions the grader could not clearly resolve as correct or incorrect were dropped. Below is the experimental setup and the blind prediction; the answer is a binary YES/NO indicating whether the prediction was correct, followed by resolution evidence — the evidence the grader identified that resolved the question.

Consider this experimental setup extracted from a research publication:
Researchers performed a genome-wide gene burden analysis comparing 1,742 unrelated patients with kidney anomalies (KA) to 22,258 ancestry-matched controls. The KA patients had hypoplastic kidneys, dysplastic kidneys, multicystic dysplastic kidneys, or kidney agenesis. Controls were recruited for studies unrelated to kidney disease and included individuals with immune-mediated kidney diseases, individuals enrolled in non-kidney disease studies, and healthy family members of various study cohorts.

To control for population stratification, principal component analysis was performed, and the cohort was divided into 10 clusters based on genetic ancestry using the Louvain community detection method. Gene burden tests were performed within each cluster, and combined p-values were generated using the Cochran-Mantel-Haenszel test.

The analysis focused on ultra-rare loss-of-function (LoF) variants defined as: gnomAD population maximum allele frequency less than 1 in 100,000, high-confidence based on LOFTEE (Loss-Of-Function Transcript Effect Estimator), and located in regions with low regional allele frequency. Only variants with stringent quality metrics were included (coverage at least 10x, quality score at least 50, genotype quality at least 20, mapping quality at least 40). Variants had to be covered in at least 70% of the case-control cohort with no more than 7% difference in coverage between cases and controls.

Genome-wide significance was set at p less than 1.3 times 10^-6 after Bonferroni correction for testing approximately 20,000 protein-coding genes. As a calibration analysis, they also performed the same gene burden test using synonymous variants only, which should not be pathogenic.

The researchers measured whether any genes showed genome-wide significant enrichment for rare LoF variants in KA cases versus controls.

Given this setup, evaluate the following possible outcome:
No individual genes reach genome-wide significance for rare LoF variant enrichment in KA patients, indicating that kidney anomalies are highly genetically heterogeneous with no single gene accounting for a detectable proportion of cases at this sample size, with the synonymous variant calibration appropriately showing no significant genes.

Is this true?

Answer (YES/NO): NO